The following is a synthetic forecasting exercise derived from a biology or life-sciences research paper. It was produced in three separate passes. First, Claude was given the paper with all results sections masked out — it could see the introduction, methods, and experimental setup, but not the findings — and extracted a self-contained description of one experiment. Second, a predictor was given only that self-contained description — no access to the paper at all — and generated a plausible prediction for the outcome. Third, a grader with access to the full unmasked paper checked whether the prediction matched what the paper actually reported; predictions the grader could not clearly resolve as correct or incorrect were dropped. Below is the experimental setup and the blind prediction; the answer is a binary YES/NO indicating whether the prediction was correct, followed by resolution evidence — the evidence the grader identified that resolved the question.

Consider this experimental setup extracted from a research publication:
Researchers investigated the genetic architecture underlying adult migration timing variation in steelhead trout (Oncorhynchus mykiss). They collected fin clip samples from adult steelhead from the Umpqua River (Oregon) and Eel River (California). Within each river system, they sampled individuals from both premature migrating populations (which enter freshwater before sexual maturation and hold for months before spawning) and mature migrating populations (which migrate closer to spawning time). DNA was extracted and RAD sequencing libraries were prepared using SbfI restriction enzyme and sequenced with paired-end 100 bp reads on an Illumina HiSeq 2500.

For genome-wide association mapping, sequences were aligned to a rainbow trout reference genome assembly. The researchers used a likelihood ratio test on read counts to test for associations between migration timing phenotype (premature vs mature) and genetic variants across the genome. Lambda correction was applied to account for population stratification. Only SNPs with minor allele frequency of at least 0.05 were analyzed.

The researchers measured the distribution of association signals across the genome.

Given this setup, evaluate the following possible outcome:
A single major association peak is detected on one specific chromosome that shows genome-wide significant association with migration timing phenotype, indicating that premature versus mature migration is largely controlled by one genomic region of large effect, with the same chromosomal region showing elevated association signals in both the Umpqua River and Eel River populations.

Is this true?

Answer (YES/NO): YES